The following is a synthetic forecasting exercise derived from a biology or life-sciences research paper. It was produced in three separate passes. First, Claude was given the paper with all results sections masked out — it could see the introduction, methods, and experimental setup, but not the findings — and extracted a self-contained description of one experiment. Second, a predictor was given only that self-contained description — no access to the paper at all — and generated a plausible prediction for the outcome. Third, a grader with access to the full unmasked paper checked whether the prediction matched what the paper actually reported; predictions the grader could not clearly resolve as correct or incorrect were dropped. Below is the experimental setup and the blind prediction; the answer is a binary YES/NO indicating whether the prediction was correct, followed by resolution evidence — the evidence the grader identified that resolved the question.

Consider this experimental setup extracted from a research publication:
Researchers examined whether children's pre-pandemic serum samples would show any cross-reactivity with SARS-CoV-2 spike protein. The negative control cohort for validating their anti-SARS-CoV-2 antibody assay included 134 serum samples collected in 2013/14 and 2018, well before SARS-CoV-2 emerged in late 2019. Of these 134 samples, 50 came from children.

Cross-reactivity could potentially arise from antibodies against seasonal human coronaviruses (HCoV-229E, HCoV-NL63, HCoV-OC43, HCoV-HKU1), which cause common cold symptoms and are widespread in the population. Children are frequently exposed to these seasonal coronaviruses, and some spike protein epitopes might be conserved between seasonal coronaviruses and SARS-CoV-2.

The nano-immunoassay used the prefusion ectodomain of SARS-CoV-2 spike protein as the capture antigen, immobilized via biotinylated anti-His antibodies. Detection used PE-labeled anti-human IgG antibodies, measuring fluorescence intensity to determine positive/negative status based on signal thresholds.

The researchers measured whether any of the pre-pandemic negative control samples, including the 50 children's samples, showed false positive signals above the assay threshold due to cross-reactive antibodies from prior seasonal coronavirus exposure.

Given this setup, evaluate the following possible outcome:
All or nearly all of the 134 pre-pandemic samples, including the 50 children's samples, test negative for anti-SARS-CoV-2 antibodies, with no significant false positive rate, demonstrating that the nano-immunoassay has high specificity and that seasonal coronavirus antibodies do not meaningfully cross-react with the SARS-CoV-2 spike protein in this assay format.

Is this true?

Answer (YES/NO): YES